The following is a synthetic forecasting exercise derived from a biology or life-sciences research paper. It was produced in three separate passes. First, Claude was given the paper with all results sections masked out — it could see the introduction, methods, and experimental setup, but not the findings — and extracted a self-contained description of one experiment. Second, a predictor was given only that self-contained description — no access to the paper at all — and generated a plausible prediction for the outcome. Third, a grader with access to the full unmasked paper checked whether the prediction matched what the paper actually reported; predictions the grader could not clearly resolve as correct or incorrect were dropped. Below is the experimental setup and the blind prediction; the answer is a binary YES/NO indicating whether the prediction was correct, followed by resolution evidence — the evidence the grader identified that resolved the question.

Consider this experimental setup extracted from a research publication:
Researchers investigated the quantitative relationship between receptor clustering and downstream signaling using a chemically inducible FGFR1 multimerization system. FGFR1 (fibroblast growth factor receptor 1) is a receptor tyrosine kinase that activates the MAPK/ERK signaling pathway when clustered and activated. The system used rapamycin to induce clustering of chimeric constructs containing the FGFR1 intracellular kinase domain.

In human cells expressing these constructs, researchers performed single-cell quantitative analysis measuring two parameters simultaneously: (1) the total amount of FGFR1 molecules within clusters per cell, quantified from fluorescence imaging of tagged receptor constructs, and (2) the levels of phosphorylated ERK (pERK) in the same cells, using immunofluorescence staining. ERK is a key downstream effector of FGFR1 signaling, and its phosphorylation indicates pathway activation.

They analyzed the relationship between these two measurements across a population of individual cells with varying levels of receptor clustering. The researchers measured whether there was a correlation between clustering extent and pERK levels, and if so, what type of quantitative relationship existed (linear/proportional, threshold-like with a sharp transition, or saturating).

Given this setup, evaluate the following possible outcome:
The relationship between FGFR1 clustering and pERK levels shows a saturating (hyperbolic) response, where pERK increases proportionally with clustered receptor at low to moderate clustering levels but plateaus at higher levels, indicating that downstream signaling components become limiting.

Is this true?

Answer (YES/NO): NO